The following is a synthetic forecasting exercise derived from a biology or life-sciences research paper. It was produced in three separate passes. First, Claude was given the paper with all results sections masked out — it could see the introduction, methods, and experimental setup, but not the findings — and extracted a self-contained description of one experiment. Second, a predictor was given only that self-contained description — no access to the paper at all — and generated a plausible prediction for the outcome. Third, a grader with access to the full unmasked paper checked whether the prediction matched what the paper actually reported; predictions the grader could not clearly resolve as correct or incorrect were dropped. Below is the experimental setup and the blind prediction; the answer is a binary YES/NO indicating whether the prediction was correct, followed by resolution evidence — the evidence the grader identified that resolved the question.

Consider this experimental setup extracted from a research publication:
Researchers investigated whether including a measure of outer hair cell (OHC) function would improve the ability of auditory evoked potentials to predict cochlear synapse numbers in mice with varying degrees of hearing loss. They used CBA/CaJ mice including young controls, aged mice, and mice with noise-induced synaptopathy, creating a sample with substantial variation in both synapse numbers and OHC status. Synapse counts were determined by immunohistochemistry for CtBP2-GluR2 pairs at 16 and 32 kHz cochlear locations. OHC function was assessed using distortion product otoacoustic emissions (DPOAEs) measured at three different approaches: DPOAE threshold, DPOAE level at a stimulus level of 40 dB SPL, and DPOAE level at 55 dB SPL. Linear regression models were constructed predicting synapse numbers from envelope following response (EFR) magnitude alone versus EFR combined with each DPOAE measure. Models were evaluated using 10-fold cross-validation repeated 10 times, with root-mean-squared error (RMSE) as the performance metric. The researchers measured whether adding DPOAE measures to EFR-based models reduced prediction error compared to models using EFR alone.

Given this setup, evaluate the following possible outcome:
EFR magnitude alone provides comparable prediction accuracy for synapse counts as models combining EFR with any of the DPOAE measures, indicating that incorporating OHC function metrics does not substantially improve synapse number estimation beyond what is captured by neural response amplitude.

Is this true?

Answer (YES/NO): NO